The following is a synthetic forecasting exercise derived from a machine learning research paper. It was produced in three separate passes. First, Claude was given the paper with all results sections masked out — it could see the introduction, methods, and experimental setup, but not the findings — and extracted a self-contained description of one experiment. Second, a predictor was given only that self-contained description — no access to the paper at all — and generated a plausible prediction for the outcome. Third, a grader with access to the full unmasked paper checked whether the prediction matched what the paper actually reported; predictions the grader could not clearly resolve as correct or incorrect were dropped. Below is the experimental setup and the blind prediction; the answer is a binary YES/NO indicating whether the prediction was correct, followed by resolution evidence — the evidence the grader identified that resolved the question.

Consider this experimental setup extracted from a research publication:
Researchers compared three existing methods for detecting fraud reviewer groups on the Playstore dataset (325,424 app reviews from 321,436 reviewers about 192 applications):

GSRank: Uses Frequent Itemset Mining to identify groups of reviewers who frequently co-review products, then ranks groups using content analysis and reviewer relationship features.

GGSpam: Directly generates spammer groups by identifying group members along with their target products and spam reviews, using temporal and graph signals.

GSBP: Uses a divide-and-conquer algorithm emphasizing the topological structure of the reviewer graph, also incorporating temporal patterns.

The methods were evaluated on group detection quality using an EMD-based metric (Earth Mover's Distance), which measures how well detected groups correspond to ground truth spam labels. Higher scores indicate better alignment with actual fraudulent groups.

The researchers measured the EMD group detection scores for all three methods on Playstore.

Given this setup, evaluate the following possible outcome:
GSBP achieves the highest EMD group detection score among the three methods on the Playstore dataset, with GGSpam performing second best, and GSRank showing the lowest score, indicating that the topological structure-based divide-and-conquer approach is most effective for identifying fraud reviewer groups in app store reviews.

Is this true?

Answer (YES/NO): NO